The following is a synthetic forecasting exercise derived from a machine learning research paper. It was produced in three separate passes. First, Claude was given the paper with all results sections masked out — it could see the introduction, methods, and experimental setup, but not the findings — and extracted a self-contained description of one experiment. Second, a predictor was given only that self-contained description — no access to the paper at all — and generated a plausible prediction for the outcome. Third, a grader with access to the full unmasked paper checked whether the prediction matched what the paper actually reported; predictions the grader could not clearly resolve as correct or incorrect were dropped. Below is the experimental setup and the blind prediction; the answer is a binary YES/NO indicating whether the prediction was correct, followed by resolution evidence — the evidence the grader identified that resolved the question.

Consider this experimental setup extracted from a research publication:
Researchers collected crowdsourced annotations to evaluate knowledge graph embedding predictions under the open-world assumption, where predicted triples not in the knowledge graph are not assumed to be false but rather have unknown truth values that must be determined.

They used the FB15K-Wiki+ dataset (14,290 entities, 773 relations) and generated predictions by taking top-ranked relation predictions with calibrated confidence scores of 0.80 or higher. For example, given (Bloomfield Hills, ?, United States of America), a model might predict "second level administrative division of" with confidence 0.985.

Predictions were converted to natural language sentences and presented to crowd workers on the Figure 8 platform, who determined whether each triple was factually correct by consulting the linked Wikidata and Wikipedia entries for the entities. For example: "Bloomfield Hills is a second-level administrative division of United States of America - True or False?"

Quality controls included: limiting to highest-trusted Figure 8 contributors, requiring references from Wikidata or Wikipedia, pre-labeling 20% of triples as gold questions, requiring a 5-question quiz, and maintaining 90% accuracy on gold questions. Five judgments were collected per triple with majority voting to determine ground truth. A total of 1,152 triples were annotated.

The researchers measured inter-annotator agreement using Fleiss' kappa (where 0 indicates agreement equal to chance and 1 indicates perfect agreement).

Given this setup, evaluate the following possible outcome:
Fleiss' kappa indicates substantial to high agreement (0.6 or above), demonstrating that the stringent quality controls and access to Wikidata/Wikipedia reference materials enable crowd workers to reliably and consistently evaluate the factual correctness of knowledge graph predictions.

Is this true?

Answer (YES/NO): YES